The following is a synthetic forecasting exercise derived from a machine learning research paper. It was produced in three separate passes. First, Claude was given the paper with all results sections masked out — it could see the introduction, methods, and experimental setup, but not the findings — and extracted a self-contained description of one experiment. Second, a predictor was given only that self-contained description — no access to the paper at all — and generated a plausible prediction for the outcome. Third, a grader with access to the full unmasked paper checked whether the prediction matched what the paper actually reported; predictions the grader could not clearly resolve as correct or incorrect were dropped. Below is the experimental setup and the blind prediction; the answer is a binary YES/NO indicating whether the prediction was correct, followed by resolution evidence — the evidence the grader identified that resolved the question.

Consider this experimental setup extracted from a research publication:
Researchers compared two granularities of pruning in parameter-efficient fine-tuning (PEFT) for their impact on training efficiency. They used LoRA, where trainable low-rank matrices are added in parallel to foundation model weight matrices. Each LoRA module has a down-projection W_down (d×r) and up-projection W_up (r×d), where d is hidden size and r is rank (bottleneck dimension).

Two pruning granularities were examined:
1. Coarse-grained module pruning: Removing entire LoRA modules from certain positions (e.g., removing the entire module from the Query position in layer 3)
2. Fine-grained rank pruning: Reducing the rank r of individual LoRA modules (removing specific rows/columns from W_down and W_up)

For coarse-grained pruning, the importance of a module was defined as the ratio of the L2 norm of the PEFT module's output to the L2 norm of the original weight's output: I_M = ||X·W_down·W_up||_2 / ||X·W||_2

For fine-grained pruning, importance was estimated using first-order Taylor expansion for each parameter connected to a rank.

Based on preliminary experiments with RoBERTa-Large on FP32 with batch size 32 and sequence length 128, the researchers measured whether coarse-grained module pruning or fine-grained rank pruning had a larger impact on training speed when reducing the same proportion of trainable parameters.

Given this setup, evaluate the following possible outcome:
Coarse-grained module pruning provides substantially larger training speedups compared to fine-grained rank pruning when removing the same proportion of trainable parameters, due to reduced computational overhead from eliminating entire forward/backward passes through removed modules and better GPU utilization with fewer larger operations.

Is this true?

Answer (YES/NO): YES